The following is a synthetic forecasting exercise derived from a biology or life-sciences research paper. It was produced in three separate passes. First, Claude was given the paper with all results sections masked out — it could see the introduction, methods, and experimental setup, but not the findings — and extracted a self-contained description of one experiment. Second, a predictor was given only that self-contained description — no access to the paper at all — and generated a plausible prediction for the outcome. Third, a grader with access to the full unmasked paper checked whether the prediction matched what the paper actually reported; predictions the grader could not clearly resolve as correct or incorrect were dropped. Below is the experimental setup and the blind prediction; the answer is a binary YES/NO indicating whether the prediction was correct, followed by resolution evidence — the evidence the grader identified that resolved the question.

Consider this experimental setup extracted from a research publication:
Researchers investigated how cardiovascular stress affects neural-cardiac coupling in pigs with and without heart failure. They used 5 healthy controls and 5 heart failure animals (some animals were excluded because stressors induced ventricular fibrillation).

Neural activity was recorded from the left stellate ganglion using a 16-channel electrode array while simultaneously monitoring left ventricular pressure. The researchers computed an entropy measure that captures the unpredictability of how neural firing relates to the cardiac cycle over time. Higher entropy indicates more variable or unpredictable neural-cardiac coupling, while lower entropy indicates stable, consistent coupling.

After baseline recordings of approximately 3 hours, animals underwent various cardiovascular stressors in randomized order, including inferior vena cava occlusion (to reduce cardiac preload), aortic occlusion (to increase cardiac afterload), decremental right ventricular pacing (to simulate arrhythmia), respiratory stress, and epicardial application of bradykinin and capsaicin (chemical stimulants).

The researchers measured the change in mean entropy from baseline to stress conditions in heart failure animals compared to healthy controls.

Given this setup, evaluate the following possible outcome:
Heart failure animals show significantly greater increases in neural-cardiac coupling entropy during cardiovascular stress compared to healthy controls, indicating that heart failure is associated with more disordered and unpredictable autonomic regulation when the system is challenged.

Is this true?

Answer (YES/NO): NO